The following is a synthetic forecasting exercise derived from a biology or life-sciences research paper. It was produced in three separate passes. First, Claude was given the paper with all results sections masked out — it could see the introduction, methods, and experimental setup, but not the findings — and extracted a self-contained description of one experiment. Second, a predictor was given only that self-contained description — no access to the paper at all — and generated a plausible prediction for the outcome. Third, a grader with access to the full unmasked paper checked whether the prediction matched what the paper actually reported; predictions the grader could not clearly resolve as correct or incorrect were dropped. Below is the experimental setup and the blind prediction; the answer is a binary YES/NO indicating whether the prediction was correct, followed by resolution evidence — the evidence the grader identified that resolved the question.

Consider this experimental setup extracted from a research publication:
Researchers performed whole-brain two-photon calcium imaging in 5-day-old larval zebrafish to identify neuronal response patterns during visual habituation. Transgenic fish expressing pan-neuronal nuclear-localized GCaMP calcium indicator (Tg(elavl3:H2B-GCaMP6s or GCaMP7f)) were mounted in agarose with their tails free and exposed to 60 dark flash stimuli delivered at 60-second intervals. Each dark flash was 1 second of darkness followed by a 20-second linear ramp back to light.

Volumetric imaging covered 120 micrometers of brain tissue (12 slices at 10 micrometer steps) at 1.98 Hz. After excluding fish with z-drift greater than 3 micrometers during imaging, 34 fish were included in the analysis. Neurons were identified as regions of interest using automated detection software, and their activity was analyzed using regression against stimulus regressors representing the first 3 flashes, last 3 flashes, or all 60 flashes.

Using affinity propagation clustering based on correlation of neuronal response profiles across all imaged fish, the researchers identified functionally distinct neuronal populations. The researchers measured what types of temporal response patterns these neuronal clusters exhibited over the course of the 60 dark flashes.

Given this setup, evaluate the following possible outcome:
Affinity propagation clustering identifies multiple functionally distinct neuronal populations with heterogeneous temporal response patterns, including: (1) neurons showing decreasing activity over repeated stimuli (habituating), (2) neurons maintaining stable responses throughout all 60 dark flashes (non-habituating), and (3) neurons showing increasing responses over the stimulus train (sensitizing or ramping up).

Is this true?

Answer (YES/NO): YES